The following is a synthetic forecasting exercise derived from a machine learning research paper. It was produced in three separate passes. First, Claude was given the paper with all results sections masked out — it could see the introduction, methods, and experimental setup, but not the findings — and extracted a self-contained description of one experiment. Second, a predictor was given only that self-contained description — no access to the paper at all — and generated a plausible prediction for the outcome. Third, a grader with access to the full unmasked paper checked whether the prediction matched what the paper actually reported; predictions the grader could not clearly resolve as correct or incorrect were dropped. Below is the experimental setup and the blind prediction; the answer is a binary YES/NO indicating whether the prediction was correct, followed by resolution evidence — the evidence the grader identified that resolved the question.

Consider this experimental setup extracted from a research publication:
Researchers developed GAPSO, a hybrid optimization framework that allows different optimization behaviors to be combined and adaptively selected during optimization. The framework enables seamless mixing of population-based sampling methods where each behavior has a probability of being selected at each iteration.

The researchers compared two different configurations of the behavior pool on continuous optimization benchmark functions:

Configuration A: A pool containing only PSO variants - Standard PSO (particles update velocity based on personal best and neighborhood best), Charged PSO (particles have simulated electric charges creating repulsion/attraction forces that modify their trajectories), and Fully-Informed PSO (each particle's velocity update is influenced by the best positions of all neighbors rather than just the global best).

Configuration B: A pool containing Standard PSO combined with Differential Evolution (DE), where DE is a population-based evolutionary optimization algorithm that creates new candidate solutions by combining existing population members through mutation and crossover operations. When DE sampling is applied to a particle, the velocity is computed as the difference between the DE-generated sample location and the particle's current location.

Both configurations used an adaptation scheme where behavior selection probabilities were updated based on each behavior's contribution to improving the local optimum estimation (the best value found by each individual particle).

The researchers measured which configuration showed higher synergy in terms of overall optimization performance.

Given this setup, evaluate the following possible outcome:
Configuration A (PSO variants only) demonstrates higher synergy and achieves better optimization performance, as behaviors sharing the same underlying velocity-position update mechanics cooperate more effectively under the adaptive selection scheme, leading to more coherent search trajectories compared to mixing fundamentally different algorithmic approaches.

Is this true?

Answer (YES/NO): NO